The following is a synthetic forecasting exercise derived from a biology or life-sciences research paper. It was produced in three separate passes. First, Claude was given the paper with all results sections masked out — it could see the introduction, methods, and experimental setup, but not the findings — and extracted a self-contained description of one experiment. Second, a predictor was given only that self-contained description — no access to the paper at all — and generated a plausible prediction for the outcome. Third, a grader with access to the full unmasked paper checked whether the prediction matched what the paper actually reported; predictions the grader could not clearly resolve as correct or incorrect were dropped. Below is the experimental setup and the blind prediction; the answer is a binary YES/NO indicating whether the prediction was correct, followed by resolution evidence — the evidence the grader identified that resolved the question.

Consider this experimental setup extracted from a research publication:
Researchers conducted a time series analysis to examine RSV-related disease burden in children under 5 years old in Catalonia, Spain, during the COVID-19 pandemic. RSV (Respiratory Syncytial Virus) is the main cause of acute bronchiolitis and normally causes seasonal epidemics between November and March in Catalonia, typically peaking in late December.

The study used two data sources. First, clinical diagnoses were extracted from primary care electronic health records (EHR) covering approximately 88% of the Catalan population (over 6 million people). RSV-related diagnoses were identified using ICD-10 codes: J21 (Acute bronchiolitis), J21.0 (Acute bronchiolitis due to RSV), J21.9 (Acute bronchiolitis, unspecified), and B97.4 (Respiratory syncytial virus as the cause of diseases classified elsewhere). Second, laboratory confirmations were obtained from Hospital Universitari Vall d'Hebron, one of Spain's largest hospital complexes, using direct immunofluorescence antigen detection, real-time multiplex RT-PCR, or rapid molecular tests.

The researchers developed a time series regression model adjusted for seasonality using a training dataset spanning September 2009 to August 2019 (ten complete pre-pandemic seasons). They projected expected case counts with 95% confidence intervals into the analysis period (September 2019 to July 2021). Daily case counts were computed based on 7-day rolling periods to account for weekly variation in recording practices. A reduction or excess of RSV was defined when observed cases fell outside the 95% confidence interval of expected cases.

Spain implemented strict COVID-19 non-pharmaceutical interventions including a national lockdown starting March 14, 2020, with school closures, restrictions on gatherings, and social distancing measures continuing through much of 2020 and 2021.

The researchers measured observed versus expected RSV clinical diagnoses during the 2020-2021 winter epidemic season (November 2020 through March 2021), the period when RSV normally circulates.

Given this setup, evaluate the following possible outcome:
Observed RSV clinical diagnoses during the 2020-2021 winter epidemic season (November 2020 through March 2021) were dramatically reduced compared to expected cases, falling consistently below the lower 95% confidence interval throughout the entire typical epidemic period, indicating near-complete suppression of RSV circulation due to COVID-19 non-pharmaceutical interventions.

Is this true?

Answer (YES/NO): YES